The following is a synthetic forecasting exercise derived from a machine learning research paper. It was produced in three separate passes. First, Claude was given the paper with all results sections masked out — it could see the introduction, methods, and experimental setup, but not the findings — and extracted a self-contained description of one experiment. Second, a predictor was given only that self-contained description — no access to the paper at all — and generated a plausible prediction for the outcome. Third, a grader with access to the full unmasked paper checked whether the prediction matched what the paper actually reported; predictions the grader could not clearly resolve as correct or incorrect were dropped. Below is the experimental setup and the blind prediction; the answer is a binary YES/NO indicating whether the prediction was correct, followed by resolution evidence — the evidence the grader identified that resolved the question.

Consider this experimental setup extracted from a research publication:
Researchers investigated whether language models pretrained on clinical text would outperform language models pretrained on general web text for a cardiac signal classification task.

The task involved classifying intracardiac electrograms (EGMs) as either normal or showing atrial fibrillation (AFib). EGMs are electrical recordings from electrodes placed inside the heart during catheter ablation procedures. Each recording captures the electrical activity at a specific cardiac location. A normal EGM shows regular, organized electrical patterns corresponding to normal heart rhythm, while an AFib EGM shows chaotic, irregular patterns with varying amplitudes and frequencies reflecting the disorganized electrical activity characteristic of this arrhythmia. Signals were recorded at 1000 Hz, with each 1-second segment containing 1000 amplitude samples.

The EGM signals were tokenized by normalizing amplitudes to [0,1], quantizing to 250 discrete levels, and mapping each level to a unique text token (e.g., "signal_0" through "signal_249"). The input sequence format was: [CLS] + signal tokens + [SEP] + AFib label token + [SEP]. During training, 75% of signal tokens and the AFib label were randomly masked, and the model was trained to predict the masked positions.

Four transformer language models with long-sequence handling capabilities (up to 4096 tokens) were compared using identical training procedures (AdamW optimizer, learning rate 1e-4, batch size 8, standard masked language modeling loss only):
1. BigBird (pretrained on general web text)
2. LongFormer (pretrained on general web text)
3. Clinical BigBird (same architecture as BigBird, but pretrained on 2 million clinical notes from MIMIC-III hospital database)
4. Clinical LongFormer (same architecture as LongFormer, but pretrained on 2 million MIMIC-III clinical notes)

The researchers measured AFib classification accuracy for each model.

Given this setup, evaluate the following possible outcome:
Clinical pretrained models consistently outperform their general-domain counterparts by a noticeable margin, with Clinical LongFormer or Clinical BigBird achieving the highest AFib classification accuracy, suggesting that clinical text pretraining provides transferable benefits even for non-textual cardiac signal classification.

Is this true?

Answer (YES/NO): NO